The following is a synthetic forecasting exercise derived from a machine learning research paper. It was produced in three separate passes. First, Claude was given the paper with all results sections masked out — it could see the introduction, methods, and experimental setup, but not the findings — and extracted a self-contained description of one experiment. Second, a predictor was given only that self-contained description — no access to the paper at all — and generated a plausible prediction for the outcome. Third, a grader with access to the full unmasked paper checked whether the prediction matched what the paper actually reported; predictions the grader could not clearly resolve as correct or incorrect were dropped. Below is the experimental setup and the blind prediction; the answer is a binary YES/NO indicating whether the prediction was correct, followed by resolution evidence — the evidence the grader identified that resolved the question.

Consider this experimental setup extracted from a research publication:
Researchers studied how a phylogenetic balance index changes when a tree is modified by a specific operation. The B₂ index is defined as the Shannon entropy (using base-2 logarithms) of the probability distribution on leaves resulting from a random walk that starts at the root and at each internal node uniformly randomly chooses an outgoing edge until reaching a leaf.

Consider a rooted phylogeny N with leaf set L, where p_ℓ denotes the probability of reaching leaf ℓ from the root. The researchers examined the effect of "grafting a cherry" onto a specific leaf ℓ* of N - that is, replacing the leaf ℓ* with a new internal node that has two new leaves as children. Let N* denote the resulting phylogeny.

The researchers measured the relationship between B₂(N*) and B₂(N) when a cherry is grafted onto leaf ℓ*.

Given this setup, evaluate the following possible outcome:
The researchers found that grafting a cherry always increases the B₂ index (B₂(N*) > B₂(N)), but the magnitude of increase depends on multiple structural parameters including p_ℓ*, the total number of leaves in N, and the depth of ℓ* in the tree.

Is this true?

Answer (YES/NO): NO